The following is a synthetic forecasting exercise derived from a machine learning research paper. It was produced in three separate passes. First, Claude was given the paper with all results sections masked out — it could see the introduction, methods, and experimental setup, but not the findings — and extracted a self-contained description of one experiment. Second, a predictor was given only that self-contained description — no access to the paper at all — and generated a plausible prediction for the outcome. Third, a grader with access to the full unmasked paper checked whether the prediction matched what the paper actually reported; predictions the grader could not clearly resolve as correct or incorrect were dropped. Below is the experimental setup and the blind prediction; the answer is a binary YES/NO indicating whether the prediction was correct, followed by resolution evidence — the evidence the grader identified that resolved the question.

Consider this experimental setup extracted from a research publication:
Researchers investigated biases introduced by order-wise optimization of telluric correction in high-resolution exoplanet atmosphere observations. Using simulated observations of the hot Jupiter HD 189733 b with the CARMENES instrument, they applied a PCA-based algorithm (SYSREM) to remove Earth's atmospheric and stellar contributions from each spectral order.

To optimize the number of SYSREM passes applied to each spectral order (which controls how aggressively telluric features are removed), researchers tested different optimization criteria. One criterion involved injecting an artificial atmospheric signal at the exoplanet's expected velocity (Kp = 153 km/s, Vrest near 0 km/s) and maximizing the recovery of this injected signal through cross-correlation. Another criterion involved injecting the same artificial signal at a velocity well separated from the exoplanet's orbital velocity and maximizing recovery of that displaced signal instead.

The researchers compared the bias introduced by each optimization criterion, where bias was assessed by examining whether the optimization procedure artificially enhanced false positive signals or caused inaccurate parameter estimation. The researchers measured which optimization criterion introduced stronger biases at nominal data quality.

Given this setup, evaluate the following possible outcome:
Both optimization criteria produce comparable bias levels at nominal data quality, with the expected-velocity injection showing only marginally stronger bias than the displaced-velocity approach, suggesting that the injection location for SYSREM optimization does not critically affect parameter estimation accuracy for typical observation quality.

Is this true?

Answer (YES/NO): NO